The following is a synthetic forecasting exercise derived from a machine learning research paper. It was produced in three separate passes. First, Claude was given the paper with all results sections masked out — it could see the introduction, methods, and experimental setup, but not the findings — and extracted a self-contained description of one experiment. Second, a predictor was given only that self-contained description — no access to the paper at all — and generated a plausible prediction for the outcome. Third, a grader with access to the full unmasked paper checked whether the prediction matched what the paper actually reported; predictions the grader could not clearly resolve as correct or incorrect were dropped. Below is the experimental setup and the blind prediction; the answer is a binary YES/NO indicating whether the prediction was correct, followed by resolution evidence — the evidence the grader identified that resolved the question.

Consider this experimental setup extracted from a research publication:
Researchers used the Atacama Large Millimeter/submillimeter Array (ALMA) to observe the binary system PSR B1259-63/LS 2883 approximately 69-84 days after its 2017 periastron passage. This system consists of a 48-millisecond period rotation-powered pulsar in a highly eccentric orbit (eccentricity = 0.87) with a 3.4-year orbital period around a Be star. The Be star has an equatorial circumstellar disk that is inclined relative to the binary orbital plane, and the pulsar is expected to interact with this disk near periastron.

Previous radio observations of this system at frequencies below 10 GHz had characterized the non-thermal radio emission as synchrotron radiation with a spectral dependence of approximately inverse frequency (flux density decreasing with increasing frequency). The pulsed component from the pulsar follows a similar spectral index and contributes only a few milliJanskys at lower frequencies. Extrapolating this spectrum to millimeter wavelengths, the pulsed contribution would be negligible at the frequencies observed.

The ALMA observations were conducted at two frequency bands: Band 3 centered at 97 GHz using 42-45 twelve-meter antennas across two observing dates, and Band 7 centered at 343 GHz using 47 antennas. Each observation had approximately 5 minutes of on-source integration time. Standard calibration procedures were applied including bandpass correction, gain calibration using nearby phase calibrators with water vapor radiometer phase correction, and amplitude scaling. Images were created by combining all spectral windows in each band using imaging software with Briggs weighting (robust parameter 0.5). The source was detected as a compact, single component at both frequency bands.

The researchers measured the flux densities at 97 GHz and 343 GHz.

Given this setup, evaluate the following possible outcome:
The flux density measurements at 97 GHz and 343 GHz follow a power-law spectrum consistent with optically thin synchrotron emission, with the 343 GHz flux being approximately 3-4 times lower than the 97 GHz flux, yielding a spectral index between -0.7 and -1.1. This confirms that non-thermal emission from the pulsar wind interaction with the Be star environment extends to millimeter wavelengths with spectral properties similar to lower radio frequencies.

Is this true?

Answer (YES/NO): NO